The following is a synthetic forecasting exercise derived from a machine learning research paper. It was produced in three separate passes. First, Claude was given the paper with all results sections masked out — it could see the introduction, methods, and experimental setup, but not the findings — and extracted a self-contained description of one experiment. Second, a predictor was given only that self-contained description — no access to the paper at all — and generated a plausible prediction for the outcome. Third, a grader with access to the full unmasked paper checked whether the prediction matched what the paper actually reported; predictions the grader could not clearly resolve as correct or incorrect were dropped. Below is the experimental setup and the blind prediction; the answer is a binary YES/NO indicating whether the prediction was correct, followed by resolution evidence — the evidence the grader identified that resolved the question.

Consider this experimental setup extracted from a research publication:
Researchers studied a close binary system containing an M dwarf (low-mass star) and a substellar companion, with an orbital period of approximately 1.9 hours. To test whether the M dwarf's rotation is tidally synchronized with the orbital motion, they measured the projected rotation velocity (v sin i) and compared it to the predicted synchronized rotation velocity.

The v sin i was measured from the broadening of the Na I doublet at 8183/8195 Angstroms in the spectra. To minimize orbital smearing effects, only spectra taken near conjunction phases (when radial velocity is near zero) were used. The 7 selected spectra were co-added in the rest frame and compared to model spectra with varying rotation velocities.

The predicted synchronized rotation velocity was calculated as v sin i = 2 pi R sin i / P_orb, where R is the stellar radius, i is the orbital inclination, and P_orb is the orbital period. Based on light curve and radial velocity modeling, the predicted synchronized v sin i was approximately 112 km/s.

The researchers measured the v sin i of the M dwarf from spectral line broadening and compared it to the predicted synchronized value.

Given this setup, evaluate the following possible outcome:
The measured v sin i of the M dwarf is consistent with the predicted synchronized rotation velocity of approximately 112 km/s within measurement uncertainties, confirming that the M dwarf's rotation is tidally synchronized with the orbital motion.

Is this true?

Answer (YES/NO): YES